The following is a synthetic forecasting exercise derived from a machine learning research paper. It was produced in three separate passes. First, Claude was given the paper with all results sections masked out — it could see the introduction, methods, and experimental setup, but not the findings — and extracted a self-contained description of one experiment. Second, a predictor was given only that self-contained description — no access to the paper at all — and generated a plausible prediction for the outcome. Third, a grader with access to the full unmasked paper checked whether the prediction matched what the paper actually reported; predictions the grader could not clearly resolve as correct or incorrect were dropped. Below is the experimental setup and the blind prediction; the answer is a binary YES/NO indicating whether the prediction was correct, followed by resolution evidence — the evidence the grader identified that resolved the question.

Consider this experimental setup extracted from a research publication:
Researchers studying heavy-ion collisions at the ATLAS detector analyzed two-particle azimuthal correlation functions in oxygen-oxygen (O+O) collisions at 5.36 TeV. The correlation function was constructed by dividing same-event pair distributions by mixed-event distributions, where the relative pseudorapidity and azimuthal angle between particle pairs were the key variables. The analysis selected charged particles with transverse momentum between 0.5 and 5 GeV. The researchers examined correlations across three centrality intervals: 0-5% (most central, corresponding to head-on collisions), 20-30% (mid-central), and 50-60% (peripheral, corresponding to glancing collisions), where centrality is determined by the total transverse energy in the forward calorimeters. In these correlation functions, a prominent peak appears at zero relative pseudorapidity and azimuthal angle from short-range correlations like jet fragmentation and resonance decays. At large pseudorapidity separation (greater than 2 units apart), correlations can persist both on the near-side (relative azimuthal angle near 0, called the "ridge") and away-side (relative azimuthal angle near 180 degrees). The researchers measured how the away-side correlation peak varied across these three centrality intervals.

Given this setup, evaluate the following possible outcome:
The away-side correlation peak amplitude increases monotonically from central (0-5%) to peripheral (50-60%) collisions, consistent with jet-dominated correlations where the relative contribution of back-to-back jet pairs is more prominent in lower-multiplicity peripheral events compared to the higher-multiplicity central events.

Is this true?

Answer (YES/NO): YES